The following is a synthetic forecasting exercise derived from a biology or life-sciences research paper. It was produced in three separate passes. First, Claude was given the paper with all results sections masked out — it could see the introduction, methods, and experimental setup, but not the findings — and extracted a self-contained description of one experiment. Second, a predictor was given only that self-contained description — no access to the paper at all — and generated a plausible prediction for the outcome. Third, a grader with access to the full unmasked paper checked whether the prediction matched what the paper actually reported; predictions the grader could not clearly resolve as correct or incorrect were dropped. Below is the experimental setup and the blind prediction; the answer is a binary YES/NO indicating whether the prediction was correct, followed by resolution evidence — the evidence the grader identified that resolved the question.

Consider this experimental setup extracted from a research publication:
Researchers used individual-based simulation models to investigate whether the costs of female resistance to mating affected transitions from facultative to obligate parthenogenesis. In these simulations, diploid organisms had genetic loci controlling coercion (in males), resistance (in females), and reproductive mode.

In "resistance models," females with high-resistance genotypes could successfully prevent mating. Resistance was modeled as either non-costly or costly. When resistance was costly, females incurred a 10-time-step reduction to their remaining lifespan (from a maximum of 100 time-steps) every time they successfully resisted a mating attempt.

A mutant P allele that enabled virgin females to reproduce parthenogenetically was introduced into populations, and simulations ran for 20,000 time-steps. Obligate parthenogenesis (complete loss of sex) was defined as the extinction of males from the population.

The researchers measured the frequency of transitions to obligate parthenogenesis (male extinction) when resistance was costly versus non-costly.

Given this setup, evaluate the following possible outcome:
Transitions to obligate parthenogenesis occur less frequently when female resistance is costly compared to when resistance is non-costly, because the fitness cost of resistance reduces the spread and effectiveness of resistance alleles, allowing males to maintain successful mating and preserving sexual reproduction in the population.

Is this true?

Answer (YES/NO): YES